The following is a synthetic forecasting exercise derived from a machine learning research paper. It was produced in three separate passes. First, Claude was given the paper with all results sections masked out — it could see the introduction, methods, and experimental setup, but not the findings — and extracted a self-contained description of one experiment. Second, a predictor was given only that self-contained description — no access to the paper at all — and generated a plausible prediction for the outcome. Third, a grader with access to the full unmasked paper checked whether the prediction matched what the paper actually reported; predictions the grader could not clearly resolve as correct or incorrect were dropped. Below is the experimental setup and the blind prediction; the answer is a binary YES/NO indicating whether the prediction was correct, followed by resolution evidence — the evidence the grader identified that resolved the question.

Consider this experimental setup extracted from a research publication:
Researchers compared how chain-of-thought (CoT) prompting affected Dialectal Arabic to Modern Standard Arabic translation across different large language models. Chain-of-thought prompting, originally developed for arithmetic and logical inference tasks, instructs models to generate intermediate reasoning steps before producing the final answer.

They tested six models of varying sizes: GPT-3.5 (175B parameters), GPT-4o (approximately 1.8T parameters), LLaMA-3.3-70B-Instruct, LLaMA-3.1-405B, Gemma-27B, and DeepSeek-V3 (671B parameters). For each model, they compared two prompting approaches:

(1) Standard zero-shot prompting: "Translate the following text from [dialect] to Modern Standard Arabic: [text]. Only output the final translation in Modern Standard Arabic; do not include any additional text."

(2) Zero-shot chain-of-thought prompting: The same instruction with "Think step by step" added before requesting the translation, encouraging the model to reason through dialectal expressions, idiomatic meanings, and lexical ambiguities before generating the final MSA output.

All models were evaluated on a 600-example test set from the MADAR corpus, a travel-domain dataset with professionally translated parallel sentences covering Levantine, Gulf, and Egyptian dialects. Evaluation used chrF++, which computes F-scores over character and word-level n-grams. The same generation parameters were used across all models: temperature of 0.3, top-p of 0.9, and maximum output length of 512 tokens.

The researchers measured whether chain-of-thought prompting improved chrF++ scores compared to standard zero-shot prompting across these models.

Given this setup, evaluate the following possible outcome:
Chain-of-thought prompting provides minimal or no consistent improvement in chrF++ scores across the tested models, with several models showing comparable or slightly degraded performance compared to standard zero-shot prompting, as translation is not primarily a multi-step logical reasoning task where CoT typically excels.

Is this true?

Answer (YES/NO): YES